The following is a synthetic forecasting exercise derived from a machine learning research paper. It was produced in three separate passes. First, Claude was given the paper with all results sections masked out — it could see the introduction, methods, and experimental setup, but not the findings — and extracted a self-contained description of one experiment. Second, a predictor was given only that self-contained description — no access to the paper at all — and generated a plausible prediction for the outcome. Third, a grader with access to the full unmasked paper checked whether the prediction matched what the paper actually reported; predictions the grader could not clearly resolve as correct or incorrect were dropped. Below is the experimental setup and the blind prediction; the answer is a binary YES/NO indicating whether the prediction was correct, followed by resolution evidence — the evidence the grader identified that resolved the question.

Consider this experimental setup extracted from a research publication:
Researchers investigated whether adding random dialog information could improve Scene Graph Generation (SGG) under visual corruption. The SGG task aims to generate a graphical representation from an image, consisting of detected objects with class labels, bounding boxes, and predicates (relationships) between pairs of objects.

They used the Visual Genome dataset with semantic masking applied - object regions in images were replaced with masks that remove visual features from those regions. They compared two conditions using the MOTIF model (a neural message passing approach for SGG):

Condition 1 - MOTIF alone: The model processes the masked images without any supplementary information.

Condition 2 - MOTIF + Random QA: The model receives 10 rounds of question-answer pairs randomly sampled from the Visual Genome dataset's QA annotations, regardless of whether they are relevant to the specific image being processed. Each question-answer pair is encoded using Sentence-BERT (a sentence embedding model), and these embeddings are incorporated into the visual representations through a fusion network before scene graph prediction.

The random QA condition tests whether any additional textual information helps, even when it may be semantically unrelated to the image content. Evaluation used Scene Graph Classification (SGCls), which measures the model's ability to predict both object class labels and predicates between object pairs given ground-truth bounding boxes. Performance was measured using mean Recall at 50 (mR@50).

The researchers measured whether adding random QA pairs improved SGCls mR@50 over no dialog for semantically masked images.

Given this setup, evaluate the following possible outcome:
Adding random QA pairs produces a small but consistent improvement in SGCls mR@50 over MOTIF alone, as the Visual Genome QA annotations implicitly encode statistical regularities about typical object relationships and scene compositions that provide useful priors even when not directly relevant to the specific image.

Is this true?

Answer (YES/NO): NO